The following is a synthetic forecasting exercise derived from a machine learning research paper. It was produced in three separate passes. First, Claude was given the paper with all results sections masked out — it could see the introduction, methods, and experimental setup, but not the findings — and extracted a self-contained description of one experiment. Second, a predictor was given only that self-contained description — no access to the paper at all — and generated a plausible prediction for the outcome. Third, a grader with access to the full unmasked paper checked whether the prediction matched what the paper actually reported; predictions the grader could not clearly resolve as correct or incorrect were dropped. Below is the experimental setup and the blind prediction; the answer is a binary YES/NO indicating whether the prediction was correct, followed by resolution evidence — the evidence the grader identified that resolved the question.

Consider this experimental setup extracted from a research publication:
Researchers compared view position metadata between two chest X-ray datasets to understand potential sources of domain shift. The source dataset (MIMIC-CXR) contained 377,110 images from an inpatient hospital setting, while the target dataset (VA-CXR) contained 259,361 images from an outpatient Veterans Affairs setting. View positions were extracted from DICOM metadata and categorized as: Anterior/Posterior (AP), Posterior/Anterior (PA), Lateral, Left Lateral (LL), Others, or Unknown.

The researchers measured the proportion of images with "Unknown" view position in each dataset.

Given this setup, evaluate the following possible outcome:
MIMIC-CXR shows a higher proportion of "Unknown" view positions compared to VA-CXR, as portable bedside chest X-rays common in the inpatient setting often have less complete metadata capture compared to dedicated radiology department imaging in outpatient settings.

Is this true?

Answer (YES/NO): NO